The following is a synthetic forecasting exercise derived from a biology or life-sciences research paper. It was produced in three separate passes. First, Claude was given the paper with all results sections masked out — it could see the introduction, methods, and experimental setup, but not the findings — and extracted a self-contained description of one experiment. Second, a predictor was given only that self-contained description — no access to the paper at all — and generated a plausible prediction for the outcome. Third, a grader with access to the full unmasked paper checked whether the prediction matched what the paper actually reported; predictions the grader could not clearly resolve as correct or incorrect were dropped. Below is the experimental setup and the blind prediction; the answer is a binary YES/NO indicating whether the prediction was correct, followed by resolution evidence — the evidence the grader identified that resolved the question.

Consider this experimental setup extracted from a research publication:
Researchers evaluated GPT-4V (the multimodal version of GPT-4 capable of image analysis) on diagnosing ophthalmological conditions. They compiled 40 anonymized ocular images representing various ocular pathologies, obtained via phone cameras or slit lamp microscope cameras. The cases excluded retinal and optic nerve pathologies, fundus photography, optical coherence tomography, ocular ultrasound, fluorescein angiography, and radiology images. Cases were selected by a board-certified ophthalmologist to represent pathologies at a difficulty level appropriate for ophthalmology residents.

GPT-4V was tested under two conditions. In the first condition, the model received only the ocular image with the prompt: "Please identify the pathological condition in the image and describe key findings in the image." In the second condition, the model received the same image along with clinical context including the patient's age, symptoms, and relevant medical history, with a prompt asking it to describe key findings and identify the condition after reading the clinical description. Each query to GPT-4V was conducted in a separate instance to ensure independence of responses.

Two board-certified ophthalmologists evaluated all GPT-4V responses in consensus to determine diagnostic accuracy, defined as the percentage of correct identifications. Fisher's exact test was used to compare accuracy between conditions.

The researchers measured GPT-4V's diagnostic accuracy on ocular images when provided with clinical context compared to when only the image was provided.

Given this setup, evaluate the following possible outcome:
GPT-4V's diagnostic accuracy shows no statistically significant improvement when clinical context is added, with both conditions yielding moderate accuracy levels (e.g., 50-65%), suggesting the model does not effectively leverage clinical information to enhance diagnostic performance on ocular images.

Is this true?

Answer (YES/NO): NO